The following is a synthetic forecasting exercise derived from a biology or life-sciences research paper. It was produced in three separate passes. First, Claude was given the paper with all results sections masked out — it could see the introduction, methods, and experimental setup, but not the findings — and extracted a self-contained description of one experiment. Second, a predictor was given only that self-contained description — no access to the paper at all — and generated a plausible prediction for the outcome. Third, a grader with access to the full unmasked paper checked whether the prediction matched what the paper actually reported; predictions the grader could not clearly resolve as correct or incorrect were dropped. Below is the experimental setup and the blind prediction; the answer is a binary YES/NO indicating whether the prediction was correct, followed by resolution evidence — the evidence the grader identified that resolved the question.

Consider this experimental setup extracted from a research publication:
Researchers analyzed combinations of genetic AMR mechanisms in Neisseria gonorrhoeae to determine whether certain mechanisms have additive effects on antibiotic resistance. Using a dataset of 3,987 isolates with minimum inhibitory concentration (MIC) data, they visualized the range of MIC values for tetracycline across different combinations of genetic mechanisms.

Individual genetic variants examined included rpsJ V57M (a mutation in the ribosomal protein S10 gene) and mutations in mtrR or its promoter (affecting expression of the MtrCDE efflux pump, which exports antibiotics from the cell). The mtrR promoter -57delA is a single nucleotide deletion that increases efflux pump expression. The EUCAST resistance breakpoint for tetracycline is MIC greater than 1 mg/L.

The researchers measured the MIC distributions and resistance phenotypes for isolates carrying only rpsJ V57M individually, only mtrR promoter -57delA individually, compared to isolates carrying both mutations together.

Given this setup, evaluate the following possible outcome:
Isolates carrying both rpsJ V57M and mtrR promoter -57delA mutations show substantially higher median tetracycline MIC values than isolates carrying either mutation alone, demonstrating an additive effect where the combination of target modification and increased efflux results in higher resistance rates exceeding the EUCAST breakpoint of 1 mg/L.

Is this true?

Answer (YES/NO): YES